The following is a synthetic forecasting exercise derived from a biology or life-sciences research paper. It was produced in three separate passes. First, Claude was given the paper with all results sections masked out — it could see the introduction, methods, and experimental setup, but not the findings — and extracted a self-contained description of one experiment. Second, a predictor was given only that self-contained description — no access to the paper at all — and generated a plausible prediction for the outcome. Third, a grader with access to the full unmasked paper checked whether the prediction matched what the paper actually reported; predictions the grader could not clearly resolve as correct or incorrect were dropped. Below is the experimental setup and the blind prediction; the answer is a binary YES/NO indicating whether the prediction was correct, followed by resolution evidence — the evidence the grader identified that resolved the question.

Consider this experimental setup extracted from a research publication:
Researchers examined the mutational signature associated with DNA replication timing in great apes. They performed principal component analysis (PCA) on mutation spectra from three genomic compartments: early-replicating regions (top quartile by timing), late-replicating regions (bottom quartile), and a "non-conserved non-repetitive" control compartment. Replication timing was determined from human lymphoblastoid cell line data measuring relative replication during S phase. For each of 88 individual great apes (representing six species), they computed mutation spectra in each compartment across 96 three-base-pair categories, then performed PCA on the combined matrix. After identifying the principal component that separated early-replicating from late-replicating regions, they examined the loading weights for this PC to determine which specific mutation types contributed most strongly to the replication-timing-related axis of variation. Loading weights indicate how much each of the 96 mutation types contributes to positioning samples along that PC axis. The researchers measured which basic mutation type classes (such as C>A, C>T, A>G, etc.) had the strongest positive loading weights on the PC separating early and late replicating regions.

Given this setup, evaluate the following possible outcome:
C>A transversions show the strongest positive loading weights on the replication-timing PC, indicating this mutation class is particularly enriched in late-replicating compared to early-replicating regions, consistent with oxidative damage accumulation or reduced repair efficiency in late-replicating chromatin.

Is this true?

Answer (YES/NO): NO